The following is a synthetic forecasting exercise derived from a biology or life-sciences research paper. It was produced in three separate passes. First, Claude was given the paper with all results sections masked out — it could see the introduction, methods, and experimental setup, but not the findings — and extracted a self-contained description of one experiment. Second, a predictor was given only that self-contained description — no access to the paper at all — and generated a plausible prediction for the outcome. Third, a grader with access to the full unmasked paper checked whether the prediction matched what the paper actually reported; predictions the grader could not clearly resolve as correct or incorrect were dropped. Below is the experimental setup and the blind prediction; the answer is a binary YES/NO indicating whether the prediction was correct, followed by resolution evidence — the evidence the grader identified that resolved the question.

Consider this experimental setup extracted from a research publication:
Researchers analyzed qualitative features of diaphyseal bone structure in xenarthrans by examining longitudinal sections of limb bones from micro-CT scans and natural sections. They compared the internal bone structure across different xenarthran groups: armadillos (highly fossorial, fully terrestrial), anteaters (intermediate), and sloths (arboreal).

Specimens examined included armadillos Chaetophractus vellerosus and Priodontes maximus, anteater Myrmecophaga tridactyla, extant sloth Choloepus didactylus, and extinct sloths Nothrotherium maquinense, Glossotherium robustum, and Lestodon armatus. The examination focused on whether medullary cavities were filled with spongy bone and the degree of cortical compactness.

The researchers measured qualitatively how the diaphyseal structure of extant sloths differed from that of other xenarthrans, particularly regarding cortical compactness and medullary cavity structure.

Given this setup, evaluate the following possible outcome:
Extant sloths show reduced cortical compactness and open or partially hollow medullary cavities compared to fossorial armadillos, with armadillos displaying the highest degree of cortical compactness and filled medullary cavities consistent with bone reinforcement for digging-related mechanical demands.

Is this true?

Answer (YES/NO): NO